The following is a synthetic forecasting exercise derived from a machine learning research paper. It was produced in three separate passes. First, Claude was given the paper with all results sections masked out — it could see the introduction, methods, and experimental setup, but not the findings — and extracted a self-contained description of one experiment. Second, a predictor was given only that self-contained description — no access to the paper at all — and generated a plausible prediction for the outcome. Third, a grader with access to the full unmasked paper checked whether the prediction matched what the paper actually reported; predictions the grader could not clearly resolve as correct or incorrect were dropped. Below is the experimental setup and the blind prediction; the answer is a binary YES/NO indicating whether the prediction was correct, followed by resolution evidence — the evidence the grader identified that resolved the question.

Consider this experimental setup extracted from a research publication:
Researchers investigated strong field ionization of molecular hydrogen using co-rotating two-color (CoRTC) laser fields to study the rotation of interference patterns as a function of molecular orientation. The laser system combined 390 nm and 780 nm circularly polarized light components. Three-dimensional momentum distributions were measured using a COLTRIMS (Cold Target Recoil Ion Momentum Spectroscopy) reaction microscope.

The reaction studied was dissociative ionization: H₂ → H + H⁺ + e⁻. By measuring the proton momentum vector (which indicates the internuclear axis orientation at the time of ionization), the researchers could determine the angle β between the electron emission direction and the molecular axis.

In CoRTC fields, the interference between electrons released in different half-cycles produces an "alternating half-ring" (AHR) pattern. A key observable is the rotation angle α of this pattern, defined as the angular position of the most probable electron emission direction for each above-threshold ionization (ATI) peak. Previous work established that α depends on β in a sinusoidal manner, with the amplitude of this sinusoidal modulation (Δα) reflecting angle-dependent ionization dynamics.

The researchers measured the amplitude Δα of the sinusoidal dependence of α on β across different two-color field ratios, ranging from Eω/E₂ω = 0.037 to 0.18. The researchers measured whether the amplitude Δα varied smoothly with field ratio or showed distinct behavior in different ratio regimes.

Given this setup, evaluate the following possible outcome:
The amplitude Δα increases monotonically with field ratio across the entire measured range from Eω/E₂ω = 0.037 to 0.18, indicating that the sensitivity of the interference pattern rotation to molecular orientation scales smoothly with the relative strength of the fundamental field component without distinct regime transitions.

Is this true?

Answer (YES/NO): NO